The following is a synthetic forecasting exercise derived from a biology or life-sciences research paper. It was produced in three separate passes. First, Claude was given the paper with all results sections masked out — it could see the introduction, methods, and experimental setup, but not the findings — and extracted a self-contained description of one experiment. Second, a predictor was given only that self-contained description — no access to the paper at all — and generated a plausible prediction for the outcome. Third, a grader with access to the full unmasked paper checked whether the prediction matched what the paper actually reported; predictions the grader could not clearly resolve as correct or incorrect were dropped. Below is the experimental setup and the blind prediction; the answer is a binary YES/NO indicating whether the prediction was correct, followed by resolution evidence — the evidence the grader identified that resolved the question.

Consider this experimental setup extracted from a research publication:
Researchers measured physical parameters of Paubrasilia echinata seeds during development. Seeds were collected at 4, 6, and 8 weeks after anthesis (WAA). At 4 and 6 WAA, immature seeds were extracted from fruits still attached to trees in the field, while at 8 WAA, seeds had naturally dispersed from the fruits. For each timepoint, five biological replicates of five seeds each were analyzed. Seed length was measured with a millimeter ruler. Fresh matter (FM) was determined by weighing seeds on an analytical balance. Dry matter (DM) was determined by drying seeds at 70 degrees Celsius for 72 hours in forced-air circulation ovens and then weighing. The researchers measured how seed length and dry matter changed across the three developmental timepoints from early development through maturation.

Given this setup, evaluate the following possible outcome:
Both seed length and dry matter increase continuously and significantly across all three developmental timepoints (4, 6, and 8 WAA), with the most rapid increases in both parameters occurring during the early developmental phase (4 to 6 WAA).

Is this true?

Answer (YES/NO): NO